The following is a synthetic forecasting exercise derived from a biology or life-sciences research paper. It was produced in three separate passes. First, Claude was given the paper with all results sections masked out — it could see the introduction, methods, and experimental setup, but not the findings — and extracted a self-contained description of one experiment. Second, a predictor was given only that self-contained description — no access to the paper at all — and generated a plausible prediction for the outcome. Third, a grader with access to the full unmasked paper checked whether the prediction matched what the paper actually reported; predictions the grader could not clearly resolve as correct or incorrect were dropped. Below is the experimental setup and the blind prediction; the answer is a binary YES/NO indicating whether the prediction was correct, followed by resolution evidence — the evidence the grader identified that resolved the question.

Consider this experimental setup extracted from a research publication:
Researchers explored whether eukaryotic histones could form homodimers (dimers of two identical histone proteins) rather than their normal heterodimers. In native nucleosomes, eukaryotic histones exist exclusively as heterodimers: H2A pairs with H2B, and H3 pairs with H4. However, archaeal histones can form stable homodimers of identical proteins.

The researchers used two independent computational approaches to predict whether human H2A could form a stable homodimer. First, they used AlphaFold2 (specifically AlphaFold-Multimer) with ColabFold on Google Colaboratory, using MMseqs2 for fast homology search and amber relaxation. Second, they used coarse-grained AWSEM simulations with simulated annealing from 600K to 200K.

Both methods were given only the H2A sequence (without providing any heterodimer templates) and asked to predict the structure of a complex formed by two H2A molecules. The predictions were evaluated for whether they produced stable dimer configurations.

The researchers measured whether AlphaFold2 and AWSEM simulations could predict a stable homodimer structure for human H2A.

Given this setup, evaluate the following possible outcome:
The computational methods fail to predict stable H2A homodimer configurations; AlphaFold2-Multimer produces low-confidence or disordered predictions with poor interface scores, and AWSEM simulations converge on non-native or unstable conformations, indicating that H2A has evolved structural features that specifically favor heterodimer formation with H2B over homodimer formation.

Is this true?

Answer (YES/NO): NO